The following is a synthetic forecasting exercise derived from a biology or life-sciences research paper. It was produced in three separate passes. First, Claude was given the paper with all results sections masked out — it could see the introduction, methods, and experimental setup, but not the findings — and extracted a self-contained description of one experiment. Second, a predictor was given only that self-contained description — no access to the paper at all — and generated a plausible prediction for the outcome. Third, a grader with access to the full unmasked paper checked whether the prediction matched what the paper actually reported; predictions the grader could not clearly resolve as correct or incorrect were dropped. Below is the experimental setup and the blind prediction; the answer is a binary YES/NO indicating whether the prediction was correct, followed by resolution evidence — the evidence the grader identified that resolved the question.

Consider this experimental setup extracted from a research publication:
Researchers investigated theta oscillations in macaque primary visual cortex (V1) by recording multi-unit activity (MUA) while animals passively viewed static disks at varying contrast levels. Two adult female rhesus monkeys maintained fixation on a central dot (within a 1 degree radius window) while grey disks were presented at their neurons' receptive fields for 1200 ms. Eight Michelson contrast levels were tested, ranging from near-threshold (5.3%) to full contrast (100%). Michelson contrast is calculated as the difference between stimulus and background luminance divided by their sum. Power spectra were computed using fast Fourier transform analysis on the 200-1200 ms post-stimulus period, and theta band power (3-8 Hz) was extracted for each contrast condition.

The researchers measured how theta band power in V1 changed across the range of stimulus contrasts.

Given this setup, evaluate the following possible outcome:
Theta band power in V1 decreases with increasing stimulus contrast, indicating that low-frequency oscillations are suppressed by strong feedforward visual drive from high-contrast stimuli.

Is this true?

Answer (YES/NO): NO